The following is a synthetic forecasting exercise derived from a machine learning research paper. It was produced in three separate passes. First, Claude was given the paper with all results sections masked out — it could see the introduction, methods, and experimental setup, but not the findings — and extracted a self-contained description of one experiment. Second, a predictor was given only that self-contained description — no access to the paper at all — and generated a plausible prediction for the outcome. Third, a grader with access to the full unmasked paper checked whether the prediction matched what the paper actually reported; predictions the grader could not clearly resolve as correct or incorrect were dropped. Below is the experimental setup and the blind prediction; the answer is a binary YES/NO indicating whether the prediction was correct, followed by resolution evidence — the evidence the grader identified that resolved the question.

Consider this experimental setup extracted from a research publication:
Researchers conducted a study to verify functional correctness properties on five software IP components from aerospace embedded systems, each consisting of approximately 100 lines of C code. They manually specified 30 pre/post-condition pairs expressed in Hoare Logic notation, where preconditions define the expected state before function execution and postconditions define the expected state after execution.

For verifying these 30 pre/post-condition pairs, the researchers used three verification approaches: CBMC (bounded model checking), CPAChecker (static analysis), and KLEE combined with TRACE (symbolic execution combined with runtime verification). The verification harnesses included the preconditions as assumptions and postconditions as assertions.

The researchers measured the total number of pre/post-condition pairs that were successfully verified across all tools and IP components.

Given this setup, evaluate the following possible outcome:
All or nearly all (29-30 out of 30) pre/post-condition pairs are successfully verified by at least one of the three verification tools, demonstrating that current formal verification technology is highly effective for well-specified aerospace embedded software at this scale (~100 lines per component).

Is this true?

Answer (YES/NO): NO